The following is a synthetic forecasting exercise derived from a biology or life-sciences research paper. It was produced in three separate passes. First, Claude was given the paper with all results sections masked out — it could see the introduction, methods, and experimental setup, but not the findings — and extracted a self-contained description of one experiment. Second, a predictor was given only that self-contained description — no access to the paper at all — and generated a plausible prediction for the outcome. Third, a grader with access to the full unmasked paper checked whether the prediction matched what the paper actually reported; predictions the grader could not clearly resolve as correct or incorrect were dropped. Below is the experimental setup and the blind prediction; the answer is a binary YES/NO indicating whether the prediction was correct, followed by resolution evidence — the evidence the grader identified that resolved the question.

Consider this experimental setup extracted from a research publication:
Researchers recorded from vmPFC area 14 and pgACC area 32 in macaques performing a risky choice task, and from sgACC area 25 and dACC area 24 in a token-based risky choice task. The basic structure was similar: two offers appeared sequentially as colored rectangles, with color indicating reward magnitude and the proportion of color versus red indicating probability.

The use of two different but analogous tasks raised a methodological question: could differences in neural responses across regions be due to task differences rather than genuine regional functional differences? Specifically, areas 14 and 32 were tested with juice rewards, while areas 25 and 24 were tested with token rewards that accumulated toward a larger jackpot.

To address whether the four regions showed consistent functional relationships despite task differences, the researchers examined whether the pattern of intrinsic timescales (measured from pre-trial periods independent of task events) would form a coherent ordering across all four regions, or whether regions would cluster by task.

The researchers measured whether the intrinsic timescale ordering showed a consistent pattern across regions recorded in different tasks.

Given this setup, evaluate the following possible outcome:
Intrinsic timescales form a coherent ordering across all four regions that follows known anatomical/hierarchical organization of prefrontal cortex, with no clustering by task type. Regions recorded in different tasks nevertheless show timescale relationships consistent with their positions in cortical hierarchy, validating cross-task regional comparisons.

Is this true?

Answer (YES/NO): YES